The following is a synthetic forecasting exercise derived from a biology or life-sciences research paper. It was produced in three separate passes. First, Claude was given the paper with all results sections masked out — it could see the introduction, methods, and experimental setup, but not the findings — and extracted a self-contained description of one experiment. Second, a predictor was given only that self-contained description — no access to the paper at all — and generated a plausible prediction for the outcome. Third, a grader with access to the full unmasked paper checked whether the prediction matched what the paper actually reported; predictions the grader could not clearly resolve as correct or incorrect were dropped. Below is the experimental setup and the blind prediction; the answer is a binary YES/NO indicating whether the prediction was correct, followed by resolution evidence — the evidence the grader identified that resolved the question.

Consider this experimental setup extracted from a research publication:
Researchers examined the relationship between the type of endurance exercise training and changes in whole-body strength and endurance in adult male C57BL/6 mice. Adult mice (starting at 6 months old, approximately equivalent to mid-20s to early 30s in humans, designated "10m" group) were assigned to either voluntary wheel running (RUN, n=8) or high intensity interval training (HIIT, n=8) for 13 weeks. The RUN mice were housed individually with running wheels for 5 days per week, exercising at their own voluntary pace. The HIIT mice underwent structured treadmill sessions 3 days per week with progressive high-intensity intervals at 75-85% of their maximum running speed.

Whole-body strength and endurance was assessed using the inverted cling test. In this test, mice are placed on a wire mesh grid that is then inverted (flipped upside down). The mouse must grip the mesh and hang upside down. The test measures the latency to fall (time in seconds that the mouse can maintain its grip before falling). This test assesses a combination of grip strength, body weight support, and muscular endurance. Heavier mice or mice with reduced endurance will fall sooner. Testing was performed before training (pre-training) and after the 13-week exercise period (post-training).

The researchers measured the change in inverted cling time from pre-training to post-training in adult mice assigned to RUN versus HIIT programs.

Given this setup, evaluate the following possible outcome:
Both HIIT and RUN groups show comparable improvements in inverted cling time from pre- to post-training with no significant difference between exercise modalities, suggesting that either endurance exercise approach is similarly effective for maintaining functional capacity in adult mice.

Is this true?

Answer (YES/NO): NO